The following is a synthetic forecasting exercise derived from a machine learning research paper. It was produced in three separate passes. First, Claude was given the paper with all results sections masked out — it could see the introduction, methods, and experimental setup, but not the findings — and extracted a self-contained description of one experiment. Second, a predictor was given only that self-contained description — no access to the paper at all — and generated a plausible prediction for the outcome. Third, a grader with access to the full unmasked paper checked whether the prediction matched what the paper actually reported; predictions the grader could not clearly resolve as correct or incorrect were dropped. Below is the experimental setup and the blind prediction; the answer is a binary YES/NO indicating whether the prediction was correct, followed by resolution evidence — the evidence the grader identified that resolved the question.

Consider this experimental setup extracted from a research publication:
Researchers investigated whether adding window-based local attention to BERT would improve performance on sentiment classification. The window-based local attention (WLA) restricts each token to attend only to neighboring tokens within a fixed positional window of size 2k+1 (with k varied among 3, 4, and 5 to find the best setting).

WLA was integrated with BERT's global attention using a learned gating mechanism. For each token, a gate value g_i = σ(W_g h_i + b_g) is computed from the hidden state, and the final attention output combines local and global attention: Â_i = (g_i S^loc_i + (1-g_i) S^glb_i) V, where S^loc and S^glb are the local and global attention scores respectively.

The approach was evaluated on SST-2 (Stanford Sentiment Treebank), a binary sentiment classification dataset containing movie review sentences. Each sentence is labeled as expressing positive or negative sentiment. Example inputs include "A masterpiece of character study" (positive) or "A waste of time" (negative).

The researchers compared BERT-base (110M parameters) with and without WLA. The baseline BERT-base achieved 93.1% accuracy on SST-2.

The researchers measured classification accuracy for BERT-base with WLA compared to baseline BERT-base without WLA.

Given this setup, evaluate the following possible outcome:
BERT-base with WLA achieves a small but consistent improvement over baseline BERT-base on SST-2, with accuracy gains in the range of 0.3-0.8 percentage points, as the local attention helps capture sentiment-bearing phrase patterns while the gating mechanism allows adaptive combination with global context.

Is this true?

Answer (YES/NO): NO